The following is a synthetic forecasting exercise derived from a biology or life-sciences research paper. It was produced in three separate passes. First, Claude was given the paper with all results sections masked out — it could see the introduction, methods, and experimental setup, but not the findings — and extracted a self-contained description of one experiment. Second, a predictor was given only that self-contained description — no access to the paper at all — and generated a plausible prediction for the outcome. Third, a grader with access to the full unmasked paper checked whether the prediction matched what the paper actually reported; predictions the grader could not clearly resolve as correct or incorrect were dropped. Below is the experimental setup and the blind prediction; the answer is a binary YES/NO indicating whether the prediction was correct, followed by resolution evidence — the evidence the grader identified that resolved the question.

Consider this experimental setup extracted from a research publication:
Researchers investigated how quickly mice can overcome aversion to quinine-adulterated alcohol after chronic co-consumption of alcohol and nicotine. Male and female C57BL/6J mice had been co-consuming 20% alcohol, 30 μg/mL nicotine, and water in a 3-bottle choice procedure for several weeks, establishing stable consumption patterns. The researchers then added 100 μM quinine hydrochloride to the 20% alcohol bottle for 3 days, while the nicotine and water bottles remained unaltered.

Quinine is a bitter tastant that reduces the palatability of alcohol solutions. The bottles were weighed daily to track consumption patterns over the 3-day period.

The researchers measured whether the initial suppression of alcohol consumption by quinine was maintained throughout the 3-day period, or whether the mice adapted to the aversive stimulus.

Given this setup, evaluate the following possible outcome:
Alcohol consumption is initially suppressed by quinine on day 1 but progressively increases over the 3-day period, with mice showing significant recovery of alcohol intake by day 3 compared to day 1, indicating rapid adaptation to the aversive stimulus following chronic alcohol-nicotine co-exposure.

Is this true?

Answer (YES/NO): YES